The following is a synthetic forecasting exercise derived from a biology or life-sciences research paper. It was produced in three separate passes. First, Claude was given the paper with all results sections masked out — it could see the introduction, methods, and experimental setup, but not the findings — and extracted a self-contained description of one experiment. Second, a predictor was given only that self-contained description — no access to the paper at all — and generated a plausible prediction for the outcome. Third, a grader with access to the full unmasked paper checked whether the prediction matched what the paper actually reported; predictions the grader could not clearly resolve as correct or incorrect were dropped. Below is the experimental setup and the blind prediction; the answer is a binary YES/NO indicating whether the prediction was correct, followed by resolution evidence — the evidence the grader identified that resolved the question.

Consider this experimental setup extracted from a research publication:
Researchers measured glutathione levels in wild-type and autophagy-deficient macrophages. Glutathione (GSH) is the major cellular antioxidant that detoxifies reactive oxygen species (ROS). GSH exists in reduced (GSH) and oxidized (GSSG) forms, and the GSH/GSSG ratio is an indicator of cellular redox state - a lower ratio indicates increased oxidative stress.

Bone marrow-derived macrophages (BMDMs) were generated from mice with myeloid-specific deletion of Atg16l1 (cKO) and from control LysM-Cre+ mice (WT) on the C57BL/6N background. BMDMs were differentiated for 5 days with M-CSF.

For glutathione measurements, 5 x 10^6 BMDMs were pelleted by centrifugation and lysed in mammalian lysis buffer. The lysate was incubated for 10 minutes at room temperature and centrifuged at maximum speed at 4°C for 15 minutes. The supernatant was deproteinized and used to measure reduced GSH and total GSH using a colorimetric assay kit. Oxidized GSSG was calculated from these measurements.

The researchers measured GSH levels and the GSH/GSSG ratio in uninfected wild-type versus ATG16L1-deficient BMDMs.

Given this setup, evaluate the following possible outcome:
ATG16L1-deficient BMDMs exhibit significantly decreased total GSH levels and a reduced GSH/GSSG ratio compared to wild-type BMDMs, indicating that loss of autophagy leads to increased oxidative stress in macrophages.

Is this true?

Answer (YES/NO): NO